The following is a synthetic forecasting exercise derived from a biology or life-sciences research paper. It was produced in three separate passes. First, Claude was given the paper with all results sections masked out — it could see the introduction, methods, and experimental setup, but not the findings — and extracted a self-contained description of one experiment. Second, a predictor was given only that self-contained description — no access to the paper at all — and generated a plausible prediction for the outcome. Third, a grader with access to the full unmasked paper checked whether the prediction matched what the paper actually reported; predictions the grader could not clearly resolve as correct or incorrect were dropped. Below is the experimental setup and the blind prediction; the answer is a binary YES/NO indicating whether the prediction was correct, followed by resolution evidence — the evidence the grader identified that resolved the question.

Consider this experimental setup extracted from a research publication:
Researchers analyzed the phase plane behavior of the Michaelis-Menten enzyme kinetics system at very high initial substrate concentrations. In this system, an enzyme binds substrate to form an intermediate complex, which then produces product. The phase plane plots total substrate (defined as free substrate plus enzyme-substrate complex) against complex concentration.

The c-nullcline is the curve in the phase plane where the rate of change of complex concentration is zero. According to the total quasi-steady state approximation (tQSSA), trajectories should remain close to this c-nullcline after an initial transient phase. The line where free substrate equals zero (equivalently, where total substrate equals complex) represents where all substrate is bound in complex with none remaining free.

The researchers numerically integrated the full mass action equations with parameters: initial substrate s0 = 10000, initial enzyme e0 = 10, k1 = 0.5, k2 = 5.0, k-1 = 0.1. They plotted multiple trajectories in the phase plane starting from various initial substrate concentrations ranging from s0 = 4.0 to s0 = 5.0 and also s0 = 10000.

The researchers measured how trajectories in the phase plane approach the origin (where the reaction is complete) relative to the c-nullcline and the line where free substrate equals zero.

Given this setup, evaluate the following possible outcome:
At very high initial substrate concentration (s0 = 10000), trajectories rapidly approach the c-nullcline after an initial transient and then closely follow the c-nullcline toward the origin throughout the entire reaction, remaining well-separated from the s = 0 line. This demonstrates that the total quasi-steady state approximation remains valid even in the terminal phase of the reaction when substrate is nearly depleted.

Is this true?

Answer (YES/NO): NO